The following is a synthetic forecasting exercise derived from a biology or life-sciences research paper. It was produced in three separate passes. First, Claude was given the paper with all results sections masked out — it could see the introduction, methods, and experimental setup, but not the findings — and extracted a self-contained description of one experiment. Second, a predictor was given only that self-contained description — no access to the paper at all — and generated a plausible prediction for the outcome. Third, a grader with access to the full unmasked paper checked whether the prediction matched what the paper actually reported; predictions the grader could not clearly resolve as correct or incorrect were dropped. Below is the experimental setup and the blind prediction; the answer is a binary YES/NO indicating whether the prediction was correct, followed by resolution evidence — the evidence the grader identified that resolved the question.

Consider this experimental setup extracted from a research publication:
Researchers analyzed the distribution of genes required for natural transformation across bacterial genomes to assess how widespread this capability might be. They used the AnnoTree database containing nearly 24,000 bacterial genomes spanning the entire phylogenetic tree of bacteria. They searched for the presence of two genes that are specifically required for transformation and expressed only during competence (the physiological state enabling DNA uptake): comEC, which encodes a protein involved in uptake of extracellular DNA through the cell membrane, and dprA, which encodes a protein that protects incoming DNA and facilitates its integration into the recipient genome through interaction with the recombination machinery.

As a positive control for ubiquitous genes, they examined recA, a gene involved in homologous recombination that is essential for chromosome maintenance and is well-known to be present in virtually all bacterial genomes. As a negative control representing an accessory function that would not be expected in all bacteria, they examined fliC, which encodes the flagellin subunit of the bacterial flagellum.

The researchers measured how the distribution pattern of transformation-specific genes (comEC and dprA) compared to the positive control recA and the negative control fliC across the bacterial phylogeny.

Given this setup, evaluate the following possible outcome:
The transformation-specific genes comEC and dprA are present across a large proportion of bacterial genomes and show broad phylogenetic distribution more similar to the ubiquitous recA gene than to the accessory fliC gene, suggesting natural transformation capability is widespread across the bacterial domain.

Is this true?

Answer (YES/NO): YES